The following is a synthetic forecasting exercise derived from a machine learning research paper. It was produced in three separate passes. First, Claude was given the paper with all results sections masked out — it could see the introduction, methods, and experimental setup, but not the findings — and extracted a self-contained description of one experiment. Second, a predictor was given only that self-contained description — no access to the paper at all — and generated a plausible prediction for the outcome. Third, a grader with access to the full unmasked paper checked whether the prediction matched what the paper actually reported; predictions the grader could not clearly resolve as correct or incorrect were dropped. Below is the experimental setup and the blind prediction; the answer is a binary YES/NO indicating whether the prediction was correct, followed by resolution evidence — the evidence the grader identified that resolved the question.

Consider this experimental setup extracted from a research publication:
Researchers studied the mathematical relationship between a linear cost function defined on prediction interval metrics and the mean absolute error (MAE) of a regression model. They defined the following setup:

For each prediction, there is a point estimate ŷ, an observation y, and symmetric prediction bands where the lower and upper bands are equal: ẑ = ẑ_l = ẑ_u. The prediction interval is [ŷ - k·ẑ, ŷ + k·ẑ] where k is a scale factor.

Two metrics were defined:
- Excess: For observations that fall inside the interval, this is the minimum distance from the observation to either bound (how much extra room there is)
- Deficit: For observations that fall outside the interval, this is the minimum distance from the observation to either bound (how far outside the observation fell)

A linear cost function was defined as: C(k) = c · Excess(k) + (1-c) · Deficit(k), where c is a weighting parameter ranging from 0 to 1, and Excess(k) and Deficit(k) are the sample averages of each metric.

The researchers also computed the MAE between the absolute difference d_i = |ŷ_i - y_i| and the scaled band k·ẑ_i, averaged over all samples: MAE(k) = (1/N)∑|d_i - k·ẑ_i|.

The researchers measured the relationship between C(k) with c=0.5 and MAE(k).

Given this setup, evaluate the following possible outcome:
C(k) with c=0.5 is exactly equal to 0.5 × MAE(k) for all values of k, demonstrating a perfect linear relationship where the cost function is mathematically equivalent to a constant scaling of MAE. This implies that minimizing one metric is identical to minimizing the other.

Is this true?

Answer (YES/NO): YES